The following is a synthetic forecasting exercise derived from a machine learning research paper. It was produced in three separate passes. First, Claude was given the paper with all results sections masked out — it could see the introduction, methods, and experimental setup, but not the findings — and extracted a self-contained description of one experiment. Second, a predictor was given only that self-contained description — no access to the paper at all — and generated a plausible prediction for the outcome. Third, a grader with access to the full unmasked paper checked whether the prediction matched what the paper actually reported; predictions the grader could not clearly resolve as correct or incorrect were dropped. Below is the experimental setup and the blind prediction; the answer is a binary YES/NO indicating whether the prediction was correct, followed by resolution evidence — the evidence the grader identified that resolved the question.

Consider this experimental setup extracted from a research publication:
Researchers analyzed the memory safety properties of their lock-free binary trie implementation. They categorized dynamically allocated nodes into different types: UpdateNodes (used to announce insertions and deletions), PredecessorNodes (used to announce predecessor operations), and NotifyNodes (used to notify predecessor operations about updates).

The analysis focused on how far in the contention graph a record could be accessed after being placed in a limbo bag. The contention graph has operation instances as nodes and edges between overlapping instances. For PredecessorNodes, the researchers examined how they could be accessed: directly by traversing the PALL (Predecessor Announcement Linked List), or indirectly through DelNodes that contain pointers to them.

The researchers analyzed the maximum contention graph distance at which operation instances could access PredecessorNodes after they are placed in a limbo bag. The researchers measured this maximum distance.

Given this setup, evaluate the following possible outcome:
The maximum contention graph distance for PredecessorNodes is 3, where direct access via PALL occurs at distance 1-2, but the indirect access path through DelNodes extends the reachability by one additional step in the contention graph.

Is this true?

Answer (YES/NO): NO